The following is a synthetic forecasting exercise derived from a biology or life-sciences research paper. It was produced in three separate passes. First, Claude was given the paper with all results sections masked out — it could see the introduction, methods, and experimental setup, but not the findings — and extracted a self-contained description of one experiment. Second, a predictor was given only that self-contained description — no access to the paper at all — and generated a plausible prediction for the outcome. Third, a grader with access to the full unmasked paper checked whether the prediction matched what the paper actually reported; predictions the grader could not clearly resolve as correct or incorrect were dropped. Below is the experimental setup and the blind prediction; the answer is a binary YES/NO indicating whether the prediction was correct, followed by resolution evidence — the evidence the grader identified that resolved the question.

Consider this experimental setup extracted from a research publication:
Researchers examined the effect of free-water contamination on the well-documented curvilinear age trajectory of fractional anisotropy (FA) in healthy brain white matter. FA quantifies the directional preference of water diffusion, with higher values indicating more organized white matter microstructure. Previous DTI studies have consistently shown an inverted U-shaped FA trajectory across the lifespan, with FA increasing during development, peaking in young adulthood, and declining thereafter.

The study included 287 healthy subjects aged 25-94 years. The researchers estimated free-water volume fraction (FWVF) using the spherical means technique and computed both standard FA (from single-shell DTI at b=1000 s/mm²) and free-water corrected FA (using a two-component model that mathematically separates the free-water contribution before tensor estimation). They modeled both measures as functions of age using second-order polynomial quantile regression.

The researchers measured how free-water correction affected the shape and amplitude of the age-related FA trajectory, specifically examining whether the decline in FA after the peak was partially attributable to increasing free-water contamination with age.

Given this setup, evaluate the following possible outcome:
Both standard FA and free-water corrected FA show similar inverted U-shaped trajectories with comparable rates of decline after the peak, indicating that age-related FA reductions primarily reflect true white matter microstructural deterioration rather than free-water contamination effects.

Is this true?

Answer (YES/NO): NO